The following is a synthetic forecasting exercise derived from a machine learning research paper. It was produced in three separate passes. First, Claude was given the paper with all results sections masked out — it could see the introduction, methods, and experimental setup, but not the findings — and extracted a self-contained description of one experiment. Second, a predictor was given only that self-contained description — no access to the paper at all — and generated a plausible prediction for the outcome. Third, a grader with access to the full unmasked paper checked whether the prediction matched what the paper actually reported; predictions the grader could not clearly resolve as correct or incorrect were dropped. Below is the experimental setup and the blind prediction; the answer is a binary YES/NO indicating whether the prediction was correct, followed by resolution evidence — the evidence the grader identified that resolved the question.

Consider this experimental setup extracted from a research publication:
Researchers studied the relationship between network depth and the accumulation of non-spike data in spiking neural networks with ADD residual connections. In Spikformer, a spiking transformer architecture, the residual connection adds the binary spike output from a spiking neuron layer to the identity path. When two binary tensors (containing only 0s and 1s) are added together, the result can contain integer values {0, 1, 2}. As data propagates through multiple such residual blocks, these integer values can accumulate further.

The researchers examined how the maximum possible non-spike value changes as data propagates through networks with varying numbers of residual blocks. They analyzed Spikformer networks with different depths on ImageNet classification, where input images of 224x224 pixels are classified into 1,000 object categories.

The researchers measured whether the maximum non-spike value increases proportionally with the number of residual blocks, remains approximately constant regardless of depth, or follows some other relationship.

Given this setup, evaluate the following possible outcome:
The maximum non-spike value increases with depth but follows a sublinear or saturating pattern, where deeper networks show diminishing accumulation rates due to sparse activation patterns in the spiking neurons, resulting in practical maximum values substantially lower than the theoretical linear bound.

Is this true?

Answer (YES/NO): NO